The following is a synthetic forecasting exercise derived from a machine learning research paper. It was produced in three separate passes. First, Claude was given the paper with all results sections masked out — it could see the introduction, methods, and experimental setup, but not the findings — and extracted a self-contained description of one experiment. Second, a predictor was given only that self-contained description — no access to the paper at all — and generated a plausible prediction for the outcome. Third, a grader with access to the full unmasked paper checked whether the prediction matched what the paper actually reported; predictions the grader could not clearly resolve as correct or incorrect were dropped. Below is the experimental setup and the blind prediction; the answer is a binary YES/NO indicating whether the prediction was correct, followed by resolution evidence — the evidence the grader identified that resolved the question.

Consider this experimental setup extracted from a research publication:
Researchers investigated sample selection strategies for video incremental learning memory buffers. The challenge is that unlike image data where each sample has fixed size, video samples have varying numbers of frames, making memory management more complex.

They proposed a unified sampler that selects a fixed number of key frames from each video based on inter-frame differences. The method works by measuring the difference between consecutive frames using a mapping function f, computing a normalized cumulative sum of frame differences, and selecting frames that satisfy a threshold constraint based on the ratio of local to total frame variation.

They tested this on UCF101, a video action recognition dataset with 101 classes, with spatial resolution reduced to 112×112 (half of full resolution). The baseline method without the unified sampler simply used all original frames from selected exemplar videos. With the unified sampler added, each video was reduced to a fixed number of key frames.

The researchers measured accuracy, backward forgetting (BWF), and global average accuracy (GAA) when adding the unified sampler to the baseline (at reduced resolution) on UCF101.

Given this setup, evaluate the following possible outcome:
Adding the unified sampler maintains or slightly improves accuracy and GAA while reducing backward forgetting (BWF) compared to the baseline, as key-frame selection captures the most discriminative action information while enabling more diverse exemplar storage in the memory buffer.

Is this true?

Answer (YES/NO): NO